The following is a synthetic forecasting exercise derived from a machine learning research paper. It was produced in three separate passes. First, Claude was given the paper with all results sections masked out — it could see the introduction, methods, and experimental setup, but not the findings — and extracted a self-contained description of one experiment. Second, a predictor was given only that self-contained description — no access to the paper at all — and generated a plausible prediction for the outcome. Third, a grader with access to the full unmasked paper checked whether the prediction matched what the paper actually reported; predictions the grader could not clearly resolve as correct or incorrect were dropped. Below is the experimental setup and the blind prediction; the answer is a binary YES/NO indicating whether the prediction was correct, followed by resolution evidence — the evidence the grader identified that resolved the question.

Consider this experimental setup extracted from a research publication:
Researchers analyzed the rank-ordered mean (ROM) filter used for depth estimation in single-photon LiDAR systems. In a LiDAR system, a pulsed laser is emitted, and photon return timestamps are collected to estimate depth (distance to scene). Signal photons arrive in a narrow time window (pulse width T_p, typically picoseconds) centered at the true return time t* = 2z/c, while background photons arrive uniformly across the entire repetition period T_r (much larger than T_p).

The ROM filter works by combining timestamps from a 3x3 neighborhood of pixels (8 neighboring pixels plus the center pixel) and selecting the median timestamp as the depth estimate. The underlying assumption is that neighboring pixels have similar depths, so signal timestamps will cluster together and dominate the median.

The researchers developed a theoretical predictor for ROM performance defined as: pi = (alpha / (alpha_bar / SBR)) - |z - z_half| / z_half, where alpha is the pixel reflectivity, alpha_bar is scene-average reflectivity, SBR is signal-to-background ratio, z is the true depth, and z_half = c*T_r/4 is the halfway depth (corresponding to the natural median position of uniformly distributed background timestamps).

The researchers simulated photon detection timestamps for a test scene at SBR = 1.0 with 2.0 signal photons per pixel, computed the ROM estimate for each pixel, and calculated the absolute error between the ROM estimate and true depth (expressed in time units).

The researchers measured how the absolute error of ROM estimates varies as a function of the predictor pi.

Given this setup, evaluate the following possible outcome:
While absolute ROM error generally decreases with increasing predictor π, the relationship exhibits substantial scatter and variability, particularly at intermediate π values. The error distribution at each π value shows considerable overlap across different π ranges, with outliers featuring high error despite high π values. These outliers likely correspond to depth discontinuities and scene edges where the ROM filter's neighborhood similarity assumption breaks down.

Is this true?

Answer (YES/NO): NO